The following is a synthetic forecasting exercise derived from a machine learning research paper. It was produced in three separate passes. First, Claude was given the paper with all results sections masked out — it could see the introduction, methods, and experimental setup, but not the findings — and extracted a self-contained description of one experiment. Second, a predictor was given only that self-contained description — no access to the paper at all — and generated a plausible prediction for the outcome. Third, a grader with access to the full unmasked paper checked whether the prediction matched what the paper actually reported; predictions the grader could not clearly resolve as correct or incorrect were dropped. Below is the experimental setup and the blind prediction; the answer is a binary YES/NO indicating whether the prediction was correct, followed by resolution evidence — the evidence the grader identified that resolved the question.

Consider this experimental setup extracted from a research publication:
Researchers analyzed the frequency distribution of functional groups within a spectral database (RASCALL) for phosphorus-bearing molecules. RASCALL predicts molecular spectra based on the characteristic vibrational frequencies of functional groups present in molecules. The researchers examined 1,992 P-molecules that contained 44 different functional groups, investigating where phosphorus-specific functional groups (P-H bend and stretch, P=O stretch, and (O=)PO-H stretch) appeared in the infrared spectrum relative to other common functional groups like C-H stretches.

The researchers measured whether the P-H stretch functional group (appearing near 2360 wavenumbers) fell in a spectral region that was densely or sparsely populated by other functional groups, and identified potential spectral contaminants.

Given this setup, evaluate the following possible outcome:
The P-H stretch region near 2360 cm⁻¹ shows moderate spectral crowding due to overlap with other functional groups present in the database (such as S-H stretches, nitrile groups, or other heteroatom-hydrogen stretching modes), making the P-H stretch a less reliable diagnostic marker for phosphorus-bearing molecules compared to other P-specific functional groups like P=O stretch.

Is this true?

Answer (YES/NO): NO